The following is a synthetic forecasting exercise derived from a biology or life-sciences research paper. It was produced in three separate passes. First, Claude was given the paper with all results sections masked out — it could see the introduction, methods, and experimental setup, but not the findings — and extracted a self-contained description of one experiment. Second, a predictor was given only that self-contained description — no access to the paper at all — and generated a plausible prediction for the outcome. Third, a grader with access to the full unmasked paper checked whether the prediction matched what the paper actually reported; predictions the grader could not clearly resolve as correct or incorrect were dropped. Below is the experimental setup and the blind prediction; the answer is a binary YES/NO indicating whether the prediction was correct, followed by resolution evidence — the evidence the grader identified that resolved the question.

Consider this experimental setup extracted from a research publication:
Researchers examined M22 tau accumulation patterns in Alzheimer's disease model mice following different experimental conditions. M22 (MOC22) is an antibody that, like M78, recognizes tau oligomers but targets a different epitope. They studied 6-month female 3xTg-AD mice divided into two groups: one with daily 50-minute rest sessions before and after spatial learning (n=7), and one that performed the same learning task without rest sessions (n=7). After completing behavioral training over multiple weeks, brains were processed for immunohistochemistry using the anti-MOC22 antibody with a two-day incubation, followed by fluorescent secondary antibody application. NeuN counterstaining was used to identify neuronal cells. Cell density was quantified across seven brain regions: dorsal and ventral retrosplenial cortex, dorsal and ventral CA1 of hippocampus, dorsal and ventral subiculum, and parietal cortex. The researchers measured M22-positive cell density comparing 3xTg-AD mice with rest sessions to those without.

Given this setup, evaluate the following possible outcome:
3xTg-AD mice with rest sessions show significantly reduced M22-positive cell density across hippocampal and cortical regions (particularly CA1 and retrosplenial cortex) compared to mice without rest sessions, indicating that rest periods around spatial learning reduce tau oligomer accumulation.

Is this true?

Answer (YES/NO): NO